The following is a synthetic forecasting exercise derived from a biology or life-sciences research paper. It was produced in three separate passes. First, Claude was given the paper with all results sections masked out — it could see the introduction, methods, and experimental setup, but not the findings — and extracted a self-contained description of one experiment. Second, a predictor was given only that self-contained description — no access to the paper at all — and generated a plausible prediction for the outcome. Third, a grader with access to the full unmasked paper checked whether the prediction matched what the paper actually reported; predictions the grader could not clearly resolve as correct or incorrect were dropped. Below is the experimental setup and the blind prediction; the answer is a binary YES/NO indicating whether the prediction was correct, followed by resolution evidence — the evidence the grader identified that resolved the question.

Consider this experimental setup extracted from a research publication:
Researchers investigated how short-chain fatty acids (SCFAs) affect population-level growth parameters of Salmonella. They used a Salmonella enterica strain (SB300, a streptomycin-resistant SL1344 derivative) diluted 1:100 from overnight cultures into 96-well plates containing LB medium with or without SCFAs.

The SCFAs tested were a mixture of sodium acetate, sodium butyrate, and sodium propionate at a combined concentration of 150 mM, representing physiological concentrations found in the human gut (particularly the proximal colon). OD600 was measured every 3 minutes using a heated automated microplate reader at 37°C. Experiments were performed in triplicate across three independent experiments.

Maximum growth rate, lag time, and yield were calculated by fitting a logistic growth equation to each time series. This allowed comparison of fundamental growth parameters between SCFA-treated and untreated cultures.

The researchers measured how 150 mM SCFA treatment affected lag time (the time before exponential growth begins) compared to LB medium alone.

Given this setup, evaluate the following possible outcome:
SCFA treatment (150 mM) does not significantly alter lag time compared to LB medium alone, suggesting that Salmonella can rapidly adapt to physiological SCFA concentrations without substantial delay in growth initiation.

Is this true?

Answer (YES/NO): NO